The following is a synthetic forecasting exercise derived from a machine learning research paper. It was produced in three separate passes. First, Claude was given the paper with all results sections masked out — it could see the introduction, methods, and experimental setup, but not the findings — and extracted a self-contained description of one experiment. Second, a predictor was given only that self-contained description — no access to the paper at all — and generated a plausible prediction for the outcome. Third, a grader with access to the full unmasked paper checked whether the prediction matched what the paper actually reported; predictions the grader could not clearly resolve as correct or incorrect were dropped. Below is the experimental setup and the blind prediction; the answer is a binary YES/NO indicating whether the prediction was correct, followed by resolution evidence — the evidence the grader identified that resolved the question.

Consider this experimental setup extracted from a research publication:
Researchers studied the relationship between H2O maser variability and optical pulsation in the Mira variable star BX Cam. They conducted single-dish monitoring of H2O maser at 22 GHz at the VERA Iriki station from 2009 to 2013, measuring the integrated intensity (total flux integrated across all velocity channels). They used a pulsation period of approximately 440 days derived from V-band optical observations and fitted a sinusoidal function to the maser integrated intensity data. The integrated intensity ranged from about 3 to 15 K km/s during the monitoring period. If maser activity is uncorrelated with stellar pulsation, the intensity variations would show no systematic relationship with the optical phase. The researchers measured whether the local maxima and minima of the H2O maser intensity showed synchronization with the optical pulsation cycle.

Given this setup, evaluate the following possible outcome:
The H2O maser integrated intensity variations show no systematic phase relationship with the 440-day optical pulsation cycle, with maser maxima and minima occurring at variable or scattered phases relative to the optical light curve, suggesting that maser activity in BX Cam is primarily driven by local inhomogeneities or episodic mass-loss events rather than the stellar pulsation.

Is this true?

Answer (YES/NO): NO